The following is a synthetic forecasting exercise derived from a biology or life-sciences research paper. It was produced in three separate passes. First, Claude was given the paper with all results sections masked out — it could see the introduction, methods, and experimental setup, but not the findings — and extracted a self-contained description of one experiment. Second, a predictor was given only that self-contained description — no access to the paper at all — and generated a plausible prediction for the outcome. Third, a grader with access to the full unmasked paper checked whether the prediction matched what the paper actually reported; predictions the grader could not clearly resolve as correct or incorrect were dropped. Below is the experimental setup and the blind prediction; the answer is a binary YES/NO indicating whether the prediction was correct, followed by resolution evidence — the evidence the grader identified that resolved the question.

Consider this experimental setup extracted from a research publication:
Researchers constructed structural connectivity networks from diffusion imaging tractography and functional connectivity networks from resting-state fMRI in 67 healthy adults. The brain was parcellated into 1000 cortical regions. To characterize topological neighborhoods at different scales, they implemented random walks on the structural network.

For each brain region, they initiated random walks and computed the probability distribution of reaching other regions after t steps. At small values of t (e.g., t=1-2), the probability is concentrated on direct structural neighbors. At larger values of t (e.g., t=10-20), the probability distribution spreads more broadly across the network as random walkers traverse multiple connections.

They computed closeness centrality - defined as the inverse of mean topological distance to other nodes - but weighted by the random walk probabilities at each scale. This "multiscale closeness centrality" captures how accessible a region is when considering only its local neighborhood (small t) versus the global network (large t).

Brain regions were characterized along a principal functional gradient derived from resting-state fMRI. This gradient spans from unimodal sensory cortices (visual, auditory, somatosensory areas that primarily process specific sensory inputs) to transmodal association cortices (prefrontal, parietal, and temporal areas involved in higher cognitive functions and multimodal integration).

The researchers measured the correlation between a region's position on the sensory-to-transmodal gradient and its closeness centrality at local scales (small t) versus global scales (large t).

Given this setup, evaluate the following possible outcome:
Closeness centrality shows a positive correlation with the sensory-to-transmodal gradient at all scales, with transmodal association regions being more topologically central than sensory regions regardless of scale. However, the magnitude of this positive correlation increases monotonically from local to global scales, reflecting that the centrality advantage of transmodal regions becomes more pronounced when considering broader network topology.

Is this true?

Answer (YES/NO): NO